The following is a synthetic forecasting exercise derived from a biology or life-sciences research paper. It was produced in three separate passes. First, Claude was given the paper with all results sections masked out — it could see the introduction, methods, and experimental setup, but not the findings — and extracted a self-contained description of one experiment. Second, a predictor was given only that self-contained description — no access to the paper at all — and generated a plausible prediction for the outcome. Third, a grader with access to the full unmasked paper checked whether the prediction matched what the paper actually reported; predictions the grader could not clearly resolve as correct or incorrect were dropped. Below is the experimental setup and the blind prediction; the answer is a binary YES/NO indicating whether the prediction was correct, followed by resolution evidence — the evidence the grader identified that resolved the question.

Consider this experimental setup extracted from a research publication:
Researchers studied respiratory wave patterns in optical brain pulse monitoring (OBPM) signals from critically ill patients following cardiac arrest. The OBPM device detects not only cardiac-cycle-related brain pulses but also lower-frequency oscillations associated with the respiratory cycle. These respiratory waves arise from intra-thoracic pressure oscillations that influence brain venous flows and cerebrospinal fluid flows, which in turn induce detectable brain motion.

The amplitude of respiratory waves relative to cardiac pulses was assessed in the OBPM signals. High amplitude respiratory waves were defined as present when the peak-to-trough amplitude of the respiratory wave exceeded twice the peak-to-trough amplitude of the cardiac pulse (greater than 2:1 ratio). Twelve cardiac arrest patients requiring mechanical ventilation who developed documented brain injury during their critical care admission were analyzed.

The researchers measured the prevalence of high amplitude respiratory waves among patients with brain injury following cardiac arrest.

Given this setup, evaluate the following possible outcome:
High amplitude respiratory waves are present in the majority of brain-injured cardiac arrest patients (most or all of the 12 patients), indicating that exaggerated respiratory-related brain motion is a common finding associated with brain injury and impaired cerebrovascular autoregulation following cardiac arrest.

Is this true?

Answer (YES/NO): YES